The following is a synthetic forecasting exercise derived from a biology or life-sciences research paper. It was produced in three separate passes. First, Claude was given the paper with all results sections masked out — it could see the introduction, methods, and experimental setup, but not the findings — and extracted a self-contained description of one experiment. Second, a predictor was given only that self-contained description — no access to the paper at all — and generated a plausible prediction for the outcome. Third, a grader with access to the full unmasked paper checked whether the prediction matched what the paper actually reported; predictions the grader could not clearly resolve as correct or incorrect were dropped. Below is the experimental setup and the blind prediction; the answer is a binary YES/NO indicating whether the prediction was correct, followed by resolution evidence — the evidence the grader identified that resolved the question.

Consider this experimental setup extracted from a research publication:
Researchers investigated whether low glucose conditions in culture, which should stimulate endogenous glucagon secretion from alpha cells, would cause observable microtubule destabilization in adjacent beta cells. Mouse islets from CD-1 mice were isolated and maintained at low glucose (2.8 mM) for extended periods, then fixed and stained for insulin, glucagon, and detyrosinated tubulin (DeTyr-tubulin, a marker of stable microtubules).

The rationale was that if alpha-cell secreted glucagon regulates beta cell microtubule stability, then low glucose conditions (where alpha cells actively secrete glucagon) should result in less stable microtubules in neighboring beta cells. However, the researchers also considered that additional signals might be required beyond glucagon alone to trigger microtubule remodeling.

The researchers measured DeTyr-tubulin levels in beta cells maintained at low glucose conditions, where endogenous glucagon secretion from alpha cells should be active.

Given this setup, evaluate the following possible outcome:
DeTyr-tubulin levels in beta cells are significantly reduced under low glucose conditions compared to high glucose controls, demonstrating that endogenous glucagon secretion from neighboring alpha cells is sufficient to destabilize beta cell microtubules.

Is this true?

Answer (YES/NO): NO